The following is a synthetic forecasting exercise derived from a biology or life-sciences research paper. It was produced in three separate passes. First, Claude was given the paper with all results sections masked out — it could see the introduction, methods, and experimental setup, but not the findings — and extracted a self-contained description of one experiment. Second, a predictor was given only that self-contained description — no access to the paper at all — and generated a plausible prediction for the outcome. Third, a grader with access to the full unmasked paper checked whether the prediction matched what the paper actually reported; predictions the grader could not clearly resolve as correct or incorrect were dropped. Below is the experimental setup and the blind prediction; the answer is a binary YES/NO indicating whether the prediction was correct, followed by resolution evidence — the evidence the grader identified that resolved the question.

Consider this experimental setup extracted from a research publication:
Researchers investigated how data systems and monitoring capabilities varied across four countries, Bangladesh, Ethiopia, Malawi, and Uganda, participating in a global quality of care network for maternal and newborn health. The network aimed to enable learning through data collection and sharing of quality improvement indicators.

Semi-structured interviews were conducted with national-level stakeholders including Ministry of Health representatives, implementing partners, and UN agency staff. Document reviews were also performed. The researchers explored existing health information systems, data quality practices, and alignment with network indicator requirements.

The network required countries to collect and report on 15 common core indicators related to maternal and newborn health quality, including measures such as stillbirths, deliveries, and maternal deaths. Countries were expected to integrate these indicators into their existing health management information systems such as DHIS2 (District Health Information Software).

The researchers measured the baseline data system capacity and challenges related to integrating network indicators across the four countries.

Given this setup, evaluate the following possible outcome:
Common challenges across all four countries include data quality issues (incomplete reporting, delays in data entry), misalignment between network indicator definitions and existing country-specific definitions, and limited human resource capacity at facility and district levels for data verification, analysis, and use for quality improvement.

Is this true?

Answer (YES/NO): NO